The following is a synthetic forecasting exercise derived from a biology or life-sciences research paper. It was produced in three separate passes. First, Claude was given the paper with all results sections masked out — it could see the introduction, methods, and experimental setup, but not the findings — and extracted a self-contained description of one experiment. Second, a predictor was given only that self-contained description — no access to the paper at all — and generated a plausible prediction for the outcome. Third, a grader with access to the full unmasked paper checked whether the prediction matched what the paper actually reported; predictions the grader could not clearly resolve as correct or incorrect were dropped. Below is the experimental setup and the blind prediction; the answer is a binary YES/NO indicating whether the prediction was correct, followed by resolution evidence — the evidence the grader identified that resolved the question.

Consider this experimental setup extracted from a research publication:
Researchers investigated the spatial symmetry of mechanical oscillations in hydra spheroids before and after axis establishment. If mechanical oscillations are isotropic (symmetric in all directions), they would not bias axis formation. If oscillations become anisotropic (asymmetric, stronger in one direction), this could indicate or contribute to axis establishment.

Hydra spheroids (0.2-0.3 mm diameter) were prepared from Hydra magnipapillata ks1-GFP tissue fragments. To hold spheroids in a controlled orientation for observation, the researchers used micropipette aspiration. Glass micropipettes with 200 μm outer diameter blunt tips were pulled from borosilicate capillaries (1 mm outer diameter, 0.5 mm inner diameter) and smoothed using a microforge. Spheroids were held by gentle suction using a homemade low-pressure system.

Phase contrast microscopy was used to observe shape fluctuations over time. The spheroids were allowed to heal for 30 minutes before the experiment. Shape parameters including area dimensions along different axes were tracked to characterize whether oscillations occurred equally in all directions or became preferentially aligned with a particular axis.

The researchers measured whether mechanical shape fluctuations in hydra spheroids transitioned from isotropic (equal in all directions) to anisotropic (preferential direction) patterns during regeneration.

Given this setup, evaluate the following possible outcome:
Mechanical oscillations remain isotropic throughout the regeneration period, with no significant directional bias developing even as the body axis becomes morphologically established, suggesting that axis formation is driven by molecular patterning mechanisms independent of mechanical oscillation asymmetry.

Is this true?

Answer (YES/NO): NO